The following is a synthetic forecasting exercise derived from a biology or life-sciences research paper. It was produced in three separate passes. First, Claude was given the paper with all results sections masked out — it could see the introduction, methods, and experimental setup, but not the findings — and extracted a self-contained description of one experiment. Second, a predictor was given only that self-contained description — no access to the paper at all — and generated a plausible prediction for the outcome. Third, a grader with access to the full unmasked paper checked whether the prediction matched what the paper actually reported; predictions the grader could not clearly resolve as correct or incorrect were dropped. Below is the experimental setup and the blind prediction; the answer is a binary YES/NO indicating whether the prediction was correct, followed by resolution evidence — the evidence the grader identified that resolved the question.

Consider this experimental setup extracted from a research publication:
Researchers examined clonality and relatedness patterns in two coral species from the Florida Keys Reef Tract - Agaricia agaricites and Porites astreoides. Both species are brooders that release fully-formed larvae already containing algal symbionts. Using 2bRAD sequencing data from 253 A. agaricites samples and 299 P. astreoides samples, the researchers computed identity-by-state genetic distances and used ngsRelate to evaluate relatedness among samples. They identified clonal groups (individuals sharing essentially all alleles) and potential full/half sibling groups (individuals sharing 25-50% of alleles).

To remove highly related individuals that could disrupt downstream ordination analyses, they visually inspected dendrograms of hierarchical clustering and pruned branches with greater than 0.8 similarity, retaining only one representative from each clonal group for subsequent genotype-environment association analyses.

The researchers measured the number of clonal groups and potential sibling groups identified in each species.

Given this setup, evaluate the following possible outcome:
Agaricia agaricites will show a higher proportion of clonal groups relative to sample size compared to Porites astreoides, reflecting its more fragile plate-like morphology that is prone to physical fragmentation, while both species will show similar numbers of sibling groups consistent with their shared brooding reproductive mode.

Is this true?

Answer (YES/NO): NO